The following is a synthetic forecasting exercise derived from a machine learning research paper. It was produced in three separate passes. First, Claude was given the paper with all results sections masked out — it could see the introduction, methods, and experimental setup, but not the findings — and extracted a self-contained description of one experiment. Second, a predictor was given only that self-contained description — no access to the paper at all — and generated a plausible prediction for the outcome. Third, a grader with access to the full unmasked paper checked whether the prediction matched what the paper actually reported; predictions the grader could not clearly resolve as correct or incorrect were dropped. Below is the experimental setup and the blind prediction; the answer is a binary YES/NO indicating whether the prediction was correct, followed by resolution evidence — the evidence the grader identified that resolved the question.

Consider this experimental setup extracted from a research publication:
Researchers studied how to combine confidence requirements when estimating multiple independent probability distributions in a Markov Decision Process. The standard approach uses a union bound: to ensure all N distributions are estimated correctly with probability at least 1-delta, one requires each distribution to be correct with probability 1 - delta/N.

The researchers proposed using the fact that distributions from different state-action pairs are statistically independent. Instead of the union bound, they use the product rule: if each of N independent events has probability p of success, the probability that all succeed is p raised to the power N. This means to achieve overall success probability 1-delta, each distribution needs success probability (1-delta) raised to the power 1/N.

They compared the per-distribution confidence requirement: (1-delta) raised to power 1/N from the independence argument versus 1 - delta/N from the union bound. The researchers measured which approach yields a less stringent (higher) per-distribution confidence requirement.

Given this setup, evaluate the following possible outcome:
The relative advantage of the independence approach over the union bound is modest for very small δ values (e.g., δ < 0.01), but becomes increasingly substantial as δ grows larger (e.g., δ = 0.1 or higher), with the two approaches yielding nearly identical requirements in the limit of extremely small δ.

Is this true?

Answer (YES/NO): NO